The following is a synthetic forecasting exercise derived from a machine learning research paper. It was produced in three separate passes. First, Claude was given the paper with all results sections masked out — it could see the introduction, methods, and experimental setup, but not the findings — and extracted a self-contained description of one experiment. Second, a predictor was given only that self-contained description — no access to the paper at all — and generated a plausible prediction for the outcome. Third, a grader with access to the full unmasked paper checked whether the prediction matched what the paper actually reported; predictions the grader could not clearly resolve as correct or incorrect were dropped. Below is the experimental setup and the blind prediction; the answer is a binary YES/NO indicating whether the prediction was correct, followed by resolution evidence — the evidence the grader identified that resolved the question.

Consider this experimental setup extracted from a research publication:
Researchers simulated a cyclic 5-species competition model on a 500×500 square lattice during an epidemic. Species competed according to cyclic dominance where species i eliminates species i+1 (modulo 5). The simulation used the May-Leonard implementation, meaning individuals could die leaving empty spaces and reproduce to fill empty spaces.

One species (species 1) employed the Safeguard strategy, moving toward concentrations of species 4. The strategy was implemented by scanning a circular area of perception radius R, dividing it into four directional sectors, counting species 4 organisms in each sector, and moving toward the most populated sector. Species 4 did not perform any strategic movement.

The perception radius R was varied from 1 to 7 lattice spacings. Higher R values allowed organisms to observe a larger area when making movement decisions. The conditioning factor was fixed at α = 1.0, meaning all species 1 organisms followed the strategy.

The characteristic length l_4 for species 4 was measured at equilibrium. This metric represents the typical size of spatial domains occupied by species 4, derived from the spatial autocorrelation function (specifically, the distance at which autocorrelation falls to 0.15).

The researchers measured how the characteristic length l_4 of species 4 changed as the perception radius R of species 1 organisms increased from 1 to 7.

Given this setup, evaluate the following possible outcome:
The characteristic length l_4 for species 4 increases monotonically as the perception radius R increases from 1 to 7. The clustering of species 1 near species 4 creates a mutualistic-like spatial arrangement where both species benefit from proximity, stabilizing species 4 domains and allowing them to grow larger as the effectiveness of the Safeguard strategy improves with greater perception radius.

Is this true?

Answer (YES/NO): NO